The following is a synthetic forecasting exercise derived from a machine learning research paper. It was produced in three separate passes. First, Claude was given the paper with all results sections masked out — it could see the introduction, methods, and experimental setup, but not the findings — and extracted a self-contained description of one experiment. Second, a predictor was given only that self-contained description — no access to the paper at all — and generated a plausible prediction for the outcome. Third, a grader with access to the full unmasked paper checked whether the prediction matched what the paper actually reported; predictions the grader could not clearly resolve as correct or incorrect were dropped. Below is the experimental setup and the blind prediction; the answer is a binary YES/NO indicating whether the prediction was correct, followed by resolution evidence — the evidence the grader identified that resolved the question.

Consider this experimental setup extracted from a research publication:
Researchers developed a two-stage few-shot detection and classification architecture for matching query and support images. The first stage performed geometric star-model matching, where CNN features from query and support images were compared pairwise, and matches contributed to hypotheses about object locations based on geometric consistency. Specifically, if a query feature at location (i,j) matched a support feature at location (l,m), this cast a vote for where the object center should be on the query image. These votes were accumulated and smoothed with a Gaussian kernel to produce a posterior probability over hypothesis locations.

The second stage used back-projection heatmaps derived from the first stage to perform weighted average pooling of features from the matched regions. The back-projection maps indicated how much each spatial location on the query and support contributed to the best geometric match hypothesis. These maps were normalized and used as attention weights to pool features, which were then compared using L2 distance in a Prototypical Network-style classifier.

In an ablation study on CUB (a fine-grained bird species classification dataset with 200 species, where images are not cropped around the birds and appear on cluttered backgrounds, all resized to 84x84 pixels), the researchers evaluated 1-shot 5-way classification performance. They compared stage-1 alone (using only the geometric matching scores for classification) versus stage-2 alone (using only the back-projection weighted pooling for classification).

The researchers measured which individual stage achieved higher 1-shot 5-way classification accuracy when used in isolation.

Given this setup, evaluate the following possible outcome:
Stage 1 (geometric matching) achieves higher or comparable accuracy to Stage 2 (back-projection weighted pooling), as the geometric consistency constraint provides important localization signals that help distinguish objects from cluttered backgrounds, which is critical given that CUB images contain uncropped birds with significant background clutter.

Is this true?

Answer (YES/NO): NO